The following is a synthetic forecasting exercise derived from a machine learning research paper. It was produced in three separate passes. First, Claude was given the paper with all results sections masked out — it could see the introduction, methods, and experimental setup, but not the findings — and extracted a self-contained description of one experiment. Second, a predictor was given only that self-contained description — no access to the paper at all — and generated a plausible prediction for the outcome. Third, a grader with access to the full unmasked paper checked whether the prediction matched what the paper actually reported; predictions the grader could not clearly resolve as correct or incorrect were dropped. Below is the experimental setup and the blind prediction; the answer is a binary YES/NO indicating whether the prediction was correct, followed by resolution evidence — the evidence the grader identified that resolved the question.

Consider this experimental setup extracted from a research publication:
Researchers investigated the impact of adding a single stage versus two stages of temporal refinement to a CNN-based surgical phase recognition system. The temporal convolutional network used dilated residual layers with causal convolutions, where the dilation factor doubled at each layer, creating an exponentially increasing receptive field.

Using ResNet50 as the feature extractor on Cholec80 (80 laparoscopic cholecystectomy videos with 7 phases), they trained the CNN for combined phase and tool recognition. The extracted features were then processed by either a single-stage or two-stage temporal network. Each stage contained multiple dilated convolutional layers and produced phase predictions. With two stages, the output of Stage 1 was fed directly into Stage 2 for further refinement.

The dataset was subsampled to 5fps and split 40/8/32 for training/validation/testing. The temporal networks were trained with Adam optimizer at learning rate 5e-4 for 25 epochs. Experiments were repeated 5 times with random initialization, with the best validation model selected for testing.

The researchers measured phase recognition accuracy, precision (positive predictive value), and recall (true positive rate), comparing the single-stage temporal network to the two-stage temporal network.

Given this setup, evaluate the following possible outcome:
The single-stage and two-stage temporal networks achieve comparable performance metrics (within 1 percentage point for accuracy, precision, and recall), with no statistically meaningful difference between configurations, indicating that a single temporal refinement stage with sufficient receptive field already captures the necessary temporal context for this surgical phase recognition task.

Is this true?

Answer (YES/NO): YES